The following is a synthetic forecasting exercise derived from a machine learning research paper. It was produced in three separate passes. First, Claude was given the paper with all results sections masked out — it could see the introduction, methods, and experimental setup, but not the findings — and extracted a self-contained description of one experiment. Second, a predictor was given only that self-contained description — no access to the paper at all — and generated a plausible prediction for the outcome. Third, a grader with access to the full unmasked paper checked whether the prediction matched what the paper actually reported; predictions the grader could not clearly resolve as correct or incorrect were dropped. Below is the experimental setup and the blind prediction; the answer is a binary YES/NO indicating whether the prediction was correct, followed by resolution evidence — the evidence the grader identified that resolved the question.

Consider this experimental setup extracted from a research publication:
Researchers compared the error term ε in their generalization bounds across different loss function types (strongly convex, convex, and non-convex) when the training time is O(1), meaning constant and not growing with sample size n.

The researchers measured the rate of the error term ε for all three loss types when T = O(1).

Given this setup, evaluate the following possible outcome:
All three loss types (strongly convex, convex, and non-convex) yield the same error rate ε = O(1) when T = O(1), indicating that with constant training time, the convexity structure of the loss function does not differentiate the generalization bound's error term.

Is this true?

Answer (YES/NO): NO